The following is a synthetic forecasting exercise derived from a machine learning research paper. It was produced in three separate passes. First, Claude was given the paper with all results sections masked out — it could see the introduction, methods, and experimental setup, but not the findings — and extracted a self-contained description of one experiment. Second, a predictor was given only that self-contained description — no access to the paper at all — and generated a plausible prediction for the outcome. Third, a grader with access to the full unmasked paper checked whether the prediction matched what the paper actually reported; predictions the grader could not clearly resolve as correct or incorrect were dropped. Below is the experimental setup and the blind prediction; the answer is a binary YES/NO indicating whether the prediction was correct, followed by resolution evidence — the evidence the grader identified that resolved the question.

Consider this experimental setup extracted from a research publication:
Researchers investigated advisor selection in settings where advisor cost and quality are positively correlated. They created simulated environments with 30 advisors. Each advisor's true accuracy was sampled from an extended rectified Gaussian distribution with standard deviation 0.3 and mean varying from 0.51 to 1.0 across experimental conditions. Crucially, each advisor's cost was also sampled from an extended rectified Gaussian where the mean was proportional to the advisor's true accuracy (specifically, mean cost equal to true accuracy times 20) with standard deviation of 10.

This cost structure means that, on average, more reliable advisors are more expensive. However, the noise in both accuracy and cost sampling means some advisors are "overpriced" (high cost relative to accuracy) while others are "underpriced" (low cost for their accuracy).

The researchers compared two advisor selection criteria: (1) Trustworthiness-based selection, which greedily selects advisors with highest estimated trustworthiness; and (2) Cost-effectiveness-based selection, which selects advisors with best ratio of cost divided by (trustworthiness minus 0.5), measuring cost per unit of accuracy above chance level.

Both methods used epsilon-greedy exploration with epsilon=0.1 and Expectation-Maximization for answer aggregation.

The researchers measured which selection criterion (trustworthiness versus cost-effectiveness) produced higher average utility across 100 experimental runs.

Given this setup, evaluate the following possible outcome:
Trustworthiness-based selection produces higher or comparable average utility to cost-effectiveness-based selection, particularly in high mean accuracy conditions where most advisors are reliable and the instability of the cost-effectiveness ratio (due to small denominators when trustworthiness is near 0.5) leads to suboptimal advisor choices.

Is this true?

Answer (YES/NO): NO